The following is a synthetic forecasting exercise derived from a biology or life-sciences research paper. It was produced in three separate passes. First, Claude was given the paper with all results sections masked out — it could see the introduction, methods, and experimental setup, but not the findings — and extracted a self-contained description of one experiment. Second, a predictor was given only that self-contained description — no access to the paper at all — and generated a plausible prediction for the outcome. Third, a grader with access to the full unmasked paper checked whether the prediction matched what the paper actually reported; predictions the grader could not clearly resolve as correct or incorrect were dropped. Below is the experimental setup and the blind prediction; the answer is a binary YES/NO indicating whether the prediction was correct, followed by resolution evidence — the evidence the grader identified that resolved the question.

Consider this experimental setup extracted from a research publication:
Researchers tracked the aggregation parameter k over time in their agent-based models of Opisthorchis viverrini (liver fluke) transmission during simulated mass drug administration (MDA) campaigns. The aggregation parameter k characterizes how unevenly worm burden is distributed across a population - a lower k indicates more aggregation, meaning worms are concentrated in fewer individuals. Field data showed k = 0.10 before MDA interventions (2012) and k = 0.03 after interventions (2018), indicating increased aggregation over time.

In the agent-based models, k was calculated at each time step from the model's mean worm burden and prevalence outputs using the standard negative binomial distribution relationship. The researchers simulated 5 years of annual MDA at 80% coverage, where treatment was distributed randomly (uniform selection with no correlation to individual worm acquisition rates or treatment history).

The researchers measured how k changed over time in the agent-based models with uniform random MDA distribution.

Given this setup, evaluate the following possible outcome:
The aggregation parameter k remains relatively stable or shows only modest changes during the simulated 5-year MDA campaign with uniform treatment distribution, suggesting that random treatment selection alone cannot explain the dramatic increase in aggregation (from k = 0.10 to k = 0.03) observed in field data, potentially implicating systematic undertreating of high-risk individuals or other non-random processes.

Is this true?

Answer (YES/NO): NO